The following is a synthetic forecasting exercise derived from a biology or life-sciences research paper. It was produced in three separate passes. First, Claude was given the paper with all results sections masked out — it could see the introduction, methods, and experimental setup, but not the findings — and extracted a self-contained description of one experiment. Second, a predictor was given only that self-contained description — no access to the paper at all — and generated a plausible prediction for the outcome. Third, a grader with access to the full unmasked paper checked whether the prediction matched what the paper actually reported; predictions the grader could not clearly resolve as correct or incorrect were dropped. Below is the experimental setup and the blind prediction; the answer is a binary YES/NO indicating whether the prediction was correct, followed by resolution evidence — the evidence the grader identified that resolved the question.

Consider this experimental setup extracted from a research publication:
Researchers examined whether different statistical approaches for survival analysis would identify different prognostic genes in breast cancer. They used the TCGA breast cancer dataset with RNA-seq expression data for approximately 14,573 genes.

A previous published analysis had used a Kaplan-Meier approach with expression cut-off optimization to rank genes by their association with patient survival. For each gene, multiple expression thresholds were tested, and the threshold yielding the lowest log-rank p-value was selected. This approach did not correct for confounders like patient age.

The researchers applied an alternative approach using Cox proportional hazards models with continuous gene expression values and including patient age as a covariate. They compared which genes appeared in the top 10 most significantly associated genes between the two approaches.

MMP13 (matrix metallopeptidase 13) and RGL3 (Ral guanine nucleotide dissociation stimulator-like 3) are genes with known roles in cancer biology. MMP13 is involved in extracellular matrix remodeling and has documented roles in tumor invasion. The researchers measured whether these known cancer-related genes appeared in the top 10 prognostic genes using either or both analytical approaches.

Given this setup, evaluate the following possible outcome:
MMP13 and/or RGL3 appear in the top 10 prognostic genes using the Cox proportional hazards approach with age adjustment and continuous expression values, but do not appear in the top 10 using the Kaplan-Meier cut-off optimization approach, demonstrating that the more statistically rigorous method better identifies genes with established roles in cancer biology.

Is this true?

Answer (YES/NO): YES